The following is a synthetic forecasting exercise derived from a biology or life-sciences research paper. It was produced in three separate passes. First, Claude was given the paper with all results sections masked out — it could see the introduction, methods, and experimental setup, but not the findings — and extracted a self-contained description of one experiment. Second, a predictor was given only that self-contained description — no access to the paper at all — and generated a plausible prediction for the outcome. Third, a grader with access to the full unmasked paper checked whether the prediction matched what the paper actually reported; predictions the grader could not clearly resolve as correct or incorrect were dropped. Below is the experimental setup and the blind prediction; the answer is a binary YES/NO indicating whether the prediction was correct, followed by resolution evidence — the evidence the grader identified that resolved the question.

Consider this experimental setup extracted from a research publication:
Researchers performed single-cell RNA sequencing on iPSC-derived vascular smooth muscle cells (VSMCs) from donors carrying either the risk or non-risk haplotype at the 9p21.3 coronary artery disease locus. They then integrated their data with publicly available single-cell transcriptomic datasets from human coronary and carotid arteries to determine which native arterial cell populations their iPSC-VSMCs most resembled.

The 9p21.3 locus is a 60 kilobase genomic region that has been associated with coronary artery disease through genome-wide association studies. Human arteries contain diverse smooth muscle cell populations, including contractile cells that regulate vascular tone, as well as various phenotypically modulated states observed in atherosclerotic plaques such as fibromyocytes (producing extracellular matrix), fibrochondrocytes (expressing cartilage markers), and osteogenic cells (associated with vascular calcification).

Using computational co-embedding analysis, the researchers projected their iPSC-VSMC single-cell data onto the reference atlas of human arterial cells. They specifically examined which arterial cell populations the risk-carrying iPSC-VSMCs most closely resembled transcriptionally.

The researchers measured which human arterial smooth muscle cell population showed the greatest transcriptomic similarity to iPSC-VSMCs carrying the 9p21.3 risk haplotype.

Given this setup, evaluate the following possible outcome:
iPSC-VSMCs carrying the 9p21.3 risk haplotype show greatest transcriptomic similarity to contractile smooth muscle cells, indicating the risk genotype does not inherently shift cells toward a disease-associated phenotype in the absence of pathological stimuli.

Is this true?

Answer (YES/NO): NO